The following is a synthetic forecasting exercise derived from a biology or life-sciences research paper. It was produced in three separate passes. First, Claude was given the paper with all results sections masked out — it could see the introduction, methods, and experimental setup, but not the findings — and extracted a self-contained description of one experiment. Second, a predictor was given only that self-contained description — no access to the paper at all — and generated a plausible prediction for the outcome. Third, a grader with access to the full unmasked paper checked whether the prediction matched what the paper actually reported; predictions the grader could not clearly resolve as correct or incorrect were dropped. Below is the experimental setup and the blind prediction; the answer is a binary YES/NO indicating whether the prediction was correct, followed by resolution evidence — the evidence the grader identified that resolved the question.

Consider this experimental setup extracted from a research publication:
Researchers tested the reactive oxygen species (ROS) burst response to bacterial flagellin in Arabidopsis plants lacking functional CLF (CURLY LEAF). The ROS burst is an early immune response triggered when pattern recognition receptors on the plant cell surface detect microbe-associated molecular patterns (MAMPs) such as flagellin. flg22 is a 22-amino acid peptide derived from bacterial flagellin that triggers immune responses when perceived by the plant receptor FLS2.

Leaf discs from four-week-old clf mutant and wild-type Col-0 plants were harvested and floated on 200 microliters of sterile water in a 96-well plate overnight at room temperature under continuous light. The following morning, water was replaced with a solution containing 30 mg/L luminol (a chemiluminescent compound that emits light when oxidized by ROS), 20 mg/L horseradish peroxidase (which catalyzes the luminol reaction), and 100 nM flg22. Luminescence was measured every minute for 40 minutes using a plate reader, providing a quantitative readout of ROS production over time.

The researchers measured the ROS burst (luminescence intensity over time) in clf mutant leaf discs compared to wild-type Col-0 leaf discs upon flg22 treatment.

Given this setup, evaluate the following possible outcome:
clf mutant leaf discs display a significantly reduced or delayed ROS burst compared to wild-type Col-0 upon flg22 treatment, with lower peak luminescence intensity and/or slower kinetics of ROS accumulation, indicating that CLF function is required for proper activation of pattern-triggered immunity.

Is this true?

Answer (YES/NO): YES